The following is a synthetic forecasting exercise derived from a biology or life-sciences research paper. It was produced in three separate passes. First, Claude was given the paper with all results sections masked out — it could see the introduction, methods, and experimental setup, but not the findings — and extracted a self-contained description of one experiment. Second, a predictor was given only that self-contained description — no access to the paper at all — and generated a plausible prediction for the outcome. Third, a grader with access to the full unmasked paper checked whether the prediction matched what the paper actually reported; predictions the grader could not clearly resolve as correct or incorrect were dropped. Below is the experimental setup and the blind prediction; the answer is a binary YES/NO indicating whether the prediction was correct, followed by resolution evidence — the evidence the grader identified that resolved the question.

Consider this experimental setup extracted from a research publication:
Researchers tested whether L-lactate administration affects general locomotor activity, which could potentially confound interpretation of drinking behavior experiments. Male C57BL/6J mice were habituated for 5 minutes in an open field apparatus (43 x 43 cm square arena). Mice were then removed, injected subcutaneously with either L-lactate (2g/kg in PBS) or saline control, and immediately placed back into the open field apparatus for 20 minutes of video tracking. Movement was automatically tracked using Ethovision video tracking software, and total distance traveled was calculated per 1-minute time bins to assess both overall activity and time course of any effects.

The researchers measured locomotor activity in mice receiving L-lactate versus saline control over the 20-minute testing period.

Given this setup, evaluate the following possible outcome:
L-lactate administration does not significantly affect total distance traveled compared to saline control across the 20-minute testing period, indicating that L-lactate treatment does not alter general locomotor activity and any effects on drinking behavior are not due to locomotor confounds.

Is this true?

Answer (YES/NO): YES